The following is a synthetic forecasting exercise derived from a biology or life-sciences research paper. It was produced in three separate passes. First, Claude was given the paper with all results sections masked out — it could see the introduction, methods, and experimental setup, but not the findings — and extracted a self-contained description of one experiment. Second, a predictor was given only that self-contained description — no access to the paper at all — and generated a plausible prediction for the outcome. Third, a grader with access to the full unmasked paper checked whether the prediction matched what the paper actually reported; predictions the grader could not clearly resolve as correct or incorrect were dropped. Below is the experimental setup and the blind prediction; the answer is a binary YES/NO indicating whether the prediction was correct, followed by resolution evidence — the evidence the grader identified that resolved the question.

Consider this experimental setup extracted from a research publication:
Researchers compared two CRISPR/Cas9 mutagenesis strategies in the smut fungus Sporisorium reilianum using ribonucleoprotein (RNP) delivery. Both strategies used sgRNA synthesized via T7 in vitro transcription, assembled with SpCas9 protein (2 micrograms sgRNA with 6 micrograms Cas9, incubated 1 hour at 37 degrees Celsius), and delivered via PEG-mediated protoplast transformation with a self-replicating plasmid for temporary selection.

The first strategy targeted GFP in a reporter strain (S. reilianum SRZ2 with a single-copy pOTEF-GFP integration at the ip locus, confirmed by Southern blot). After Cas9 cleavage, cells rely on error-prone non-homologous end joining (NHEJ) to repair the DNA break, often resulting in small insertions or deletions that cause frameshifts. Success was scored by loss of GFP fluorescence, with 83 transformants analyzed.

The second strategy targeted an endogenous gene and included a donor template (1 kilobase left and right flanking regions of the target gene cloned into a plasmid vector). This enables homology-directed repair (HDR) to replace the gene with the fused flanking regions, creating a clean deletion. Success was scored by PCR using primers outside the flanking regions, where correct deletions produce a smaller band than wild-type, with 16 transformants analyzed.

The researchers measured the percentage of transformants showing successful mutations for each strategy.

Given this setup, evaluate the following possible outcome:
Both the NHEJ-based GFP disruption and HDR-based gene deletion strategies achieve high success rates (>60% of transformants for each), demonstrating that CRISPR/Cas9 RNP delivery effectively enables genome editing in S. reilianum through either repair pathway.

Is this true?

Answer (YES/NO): NO